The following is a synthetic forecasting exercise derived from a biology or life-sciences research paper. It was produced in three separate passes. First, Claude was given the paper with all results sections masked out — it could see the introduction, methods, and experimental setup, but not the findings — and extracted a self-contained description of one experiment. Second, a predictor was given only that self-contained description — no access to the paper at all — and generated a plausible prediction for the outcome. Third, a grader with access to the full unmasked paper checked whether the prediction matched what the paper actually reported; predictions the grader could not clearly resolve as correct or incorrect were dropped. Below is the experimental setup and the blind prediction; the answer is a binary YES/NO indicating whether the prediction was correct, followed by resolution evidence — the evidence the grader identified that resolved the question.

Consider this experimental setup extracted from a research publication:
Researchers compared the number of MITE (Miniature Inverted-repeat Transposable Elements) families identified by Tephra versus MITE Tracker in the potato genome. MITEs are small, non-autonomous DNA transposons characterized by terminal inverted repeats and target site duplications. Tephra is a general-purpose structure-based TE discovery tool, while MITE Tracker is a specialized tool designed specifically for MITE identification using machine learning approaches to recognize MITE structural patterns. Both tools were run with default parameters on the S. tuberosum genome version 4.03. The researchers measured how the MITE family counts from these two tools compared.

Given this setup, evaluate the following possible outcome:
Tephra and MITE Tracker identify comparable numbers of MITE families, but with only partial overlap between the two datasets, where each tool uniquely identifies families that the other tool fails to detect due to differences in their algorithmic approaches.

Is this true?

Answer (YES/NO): NO